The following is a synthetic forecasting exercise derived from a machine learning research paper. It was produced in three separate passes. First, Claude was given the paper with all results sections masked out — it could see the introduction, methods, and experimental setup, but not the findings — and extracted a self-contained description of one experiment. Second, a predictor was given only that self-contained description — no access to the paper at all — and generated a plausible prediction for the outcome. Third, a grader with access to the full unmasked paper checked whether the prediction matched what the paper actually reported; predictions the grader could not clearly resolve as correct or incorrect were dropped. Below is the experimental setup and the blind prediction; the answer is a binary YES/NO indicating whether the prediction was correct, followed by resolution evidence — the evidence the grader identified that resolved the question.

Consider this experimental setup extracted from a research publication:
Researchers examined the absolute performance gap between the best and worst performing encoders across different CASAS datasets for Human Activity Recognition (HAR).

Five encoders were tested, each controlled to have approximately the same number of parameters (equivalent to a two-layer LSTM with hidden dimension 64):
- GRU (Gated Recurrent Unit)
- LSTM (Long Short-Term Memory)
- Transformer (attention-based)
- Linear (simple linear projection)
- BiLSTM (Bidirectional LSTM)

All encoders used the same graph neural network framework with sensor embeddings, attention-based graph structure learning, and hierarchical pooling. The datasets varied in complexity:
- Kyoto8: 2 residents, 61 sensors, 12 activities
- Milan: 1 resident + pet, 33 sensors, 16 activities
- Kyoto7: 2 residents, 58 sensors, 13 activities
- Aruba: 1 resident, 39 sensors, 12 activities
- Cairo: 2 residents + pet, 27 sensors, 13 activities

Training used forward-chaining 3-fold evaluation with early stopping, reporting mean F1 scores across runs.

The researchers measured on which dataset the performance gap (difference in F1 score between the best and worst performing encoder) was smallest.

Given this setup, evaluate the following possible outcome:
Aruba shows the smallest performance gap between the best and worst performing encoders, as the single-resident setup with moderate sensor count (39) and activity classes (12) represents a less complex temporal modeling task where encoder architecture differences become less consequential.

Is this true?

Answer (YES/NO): NO